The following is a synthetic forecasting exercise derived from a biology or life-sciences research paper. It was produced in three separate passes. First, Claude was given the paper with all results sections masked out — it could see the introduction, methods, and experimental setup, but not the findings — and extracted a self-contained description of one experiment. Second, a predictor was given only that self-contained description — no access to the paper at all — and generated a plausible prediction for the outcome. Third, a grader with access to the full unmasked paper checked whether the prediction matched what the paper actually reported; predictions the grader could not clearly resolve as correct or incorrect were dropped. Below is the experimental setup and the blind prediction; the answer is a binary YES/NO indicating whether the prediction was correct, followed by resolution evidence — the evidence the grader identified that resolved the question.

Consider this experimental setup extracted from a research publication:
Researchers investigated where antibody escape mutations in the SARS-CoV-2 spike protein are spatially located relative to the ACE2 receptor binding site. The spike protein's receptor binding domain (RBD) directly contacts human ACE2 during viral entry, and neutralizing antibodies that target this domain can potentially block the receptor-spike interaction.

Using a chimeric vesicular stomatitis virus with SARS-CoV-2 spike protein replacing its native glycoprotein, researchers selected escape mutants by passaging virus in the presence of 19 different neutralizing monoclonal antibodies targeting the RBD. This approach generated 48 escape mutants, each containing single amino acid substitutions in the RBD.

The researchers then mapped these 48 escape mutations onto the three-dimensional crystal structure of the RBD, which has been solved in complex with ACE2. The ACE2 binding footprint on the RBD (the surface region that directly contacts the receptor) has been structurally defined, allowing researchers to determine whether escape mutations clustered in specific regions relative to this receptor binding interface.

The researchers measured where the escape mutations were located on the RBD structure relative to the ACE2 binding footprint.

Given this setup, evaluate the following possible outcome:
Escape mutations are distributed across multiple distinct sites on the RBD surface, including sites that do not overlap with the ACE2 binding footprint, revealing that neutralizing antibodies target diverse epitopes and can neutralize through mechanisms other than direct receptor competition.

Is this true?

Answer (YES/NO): YES